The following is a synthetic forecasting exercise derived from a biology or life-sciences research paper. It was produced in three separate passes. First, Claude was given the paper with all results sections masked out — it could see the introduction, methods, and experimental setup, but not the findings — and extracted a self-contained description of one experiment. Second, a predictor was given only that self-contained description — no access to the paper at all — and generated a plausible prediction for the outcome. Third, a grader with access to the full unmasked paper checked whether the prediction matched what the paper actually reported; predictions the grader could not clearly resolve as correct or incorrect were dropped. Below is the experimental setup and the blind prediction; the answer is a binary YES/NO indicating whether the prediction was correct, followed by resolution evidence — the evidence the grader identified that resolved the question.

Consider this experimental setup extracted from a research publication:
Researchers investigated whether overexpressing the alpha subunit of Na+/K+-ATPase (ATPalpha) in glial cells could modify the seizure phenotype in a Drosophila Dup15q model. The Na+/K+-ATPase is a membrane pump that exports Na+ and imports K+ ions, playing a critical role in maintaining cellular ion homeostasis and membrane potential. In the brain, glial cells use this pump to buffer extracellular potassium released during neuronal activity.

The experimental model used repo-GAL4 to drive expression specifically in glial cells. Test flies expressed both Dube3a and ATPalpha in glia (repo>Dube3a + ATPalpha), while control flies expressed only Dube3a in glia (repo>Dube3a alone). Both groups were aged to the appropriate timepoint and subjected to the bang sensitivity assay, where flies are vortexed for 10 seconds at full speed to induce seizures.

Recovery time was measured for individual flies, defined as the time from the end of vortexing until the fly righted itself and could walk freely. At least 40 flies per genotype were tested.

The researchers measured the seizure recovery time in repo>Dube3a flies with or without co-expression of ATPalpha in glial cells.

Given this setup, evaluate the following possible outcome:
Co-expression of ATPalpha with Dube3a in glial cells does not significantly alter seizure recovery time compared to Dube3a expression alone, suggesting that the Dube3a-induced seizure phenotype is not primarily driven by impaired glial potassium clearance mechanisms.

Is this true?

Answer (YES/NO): NO